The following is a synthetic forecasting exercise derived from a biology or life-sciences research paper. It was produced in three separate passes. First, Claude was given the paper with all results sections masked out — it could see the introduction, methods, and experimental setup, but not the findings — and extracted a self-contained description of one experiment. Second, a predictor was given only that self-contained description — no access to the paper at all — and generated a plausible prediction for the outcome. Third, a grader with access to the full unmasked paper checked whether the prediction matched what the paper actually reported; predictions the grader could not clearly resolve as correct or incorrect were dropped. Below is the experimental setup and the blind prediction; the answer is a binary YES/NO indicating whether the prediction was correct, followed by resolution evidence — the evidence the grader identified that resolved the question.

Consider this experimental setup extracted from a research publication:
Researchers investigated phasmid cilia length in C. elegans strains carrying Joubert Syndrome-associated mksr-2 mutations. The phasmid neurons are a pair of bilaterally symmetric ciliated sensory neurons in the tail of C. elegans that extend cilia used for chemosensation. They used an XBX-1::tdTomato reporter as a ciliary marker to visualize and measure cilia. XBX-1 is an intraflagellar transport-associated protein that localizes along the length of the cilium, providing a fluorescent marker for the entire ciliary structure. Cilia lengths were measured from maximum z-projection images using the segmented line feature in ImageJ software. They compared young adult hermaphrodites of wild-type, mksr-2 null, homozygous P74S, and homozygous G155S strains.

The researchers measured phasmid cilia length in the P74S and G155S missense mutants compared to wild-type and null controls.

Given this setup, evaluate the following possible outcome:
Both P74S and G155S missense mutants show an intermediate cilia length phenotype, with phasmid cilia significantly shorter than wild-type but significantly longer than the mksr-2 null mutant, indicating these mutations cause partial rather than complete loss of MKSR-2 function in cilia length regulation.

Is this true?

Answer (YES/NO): NO